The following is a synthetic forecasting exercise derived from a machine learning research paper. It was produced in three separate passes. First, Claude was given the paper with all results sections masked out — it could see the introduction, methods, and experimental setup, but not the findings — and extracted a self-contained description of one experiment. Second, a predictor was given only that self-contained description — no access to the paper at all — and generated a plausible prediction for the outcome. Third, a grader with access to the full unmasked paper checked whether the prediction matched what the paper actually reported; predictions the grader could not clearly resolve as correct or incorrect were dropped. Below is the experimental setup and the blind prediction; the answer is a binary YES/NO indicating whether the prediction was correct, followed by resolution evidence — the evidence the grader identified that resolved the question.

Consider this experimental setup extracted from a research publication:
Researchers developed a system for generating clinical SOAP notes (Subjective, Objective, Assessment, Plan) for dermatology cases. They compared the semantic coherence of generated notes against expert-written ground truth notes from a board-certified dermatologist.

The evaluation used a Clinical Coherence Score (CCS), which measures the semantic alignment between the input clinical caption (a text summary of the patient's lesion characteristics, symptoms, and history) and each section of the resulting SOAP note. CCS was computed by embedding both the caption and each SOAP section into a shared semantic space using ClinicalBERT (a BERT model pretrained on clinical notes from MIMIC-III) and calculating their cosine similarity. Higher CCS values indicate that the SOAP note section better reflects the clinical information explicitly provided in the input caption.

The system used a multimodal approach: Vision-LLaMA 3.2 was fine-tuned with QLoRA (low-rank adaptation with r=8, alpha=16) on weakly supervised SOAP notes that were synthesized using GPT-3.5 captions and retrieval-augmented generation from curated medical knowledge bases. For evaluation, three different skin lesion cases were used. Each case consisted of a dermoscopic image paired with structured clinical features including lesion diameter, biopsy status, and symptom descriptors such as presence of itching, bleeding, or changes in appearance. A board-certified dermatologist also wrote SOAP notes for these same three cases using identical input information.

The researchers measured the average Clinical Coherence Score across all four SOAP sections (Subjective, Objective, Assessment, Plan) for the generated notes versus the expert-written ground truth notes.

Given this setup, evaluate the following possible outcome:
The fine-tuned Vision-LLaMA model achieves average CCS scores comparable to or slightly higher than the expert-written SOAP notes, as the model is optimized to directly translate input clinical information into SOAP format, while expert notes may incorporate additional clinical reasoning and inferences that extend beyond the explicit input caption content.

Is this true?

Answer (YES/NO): NO